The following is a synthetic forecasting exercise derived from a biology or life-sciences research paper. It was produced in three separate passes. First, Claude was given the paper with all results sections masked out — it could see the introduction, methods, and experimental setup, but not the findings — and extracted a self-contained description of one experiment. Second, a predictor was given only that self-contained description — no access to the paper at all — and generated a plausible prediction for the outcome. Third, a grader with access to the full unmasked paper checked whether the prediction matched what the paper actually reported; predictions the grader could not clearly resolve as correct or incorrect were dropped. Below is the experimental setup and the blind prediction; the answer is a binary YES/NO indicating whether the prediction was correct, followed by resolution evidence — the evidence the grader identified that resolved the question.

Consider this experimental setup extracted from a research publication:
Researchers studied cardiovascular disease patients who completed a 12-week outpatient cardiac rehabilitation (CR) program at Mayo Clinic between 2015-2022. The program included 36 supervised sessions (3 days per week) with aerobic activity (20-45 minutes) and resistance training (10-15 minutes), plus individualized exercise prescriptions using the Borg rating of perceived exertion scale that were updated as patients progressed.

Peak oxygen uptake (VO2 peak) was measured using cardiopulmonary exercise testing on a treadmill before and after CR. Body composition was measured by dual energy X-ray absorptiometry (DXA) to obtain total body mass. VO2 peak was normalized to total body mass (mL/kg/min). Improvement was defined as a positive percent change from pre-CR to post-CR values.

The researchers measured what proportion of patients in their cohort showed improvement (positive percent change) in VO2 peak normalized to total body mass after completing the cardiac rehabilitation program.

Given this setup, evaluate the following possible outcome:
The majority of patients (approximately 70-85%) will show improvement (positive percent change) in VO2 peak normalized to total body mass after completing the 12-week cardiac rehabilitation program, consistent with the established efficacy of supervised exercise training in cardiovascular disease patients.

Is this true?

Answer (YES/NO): YES